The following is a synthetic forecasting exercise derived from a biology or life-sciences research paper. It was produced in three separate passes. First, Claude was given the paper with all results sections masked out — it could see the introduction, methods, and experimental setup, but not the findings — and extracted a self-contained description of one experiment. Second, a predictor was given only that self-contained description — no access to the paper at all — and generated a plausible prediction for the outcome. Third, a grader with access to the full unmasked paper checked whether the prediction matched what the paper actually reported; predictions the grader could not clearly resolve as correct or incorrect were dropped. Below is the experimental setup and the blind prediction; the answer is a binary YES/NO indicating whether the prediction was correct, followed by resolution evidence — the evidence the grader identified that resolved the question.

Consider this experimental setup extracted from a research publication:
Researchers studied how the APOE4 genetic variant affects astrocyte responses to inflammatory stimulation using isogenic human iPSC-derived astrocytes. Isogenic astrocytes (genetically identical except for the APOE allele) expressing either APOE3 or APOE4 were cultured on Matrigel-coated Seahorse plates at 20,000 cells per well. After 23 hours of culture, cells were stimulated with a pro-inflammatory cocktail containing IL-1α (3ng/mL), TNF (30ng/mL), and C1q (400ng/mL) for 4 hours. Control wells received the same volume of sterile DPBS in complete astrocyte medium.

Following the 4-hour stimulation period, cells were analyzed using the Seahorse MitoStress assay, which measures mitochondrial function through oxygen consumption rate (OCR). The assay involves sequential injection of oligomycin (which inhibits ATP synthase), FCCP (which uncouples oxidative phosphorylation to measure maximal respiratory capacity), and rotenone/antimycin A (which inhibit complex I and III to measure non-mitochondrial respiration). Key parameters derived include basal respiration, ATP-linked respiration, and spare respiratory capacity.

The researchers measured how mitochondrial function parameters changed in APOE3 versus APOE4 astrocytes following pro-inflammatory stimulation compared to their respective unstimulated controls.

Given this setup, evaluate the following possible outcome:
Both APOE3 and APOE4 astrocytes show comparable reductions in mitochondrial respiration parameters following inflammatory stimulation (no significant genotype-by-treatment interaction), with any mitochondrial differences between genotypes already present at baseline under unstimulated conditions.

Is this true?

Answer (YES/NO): NO